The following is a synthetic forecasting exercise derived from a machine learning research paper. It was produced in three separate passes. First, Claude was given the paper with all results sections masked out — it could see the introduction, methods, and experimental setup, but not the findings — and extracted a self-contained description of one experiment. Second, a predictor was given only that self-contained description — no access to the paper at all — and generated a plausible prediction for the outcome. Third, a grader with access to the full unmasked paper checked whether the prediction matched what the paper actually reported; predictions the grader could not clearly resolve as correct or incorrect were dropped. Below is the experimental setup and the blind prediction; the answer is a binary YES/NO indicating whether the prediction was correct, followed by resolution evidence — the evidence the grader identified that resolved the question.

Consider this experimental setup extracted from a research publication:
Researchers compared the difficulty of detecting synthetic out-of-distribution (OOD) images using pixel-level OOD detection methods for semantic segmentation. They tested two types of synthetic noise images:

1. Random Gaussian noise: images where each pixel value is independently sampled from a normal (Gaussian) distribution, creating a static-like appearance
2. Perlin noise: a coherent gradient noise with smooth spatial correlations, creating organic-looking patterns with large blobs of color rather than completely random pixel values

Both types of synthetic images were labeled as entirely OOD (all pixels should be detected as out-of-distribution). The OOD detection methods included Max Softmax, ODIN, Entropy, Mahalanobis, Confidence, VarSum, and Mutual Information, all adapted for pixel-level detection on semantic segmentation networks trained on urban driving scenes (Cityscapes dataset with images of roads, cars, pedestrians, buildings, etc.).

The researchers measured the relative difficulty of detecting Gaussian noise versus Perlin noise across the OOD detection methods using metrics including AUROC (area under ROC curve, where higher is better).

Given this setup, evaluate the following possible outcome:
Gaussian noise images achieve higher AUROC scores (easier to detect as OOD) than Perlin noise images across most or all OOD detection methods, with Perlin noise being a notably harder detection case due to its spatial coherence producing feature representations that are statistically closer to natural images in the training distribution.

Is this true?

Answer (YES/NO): YES